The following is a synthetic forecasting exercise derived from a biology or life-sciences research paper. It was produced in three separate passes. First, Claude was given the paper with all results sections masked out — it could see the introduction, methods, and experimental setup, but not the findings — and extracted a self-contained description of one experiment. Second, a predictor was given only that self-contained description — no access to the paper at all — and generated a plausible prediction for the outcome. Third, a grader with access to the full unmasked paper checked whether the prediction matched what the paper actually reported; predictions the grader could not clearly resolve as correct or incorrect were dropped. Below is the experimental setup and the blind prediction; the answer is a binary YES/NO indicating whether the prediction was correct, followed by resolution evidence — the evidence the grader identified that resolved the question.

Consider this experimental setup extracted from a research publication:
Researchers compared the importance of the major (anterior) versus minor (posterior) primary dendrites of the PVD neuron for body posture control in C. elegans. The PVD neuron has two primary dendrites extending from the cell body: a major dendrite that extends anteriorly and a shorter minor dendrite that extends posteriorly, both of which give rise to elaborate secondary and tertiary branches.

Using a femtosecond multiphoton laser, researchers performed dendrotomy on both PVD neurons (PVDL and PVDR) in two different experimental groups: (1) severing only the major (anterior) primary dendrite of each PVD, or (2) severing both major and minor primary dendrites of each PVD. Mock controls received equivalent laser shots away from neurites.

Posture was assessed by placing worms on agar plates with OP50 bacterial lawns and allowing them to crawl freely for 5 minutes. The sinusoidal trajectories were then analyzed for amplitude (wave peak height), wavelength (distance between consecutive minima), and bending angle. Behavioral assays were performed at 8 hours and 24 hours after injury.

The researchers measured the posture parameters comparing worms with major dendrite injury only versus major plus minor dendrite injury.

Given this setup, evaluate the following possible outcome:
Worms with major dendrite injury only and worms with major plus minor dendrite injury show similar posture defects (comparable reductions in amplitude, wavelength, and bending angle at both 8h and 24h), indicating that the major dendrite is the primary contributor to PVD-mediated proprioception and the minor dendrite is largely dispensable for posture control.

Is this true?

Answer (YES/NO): NO